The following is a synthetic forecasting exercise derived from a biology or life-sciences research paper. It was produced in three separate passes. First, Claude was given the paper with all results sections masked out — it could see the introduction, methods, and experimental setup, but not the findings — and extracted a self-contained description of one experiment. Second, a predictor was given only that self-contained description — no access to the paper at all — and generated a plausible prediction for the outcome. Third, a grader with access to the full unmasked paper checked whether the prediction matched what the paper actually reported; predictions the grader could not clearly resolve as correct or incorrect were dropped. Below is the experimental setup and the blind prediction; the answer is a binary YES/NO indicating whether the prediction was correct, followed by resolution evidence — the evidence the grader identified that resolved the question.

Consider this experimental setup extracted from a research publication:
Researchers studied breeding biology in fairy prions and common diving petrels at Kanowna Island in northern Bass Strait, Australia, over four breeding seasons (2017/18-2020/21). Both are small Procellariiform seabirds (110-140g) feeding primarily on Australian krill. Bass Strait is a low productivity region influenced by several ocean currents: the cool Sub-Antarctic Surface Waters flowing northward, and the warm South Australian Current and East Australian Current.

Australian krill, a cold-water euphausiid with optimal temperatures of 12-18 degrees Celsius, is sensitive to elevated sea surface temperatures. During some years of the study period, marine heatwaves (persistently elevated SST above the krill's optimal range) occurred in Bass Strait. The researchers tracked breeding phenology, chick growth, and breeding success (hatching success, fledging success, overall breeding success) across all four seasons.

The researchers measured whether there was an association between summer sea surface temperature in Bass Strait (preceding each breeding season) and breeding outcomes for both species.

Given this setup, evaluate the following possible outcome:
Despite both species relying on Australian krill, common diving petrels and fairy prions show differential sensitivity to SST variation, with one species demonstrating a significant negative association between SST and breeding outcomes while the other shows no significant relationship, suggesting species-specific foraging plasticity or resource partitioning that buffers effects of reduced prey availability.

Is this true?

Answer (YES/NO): NO